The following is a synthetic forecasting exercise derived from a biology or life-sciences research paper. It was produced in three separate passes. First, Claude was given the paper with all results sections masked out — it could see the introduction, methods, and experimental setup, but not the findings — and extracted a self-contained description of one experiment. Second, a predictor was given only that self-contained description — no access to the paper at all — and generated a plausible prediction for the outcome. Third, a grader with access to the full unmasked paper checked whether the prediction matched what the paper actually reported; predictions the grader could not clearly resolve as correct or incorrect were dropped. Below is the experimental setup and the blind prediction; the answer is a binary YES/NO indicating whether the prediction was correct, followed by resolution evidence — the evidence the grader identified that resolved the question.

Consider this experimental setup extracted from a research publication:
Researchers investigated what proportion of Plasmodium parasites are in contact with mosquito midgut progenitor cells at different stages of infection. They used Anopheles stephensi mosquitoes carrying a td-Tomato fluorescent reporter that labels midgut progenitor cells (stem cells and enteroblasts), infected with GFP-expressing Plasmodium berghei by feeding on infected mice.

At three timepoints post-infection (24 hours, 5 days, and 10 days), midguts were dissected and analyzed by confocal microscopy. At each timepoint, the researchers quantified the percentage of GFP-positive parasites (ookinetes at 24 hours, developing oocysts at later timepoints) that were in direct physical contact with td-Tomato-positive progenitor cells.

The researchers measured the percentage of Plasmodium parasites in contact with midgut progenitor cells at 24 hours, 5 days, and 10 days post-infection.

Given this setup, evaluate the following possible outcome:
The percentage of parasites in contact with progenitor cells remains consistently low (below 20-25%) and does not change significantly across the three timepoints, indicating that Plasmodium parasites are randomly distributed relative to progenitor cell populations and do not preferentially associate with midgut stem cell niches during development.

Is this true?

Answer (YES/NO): NO